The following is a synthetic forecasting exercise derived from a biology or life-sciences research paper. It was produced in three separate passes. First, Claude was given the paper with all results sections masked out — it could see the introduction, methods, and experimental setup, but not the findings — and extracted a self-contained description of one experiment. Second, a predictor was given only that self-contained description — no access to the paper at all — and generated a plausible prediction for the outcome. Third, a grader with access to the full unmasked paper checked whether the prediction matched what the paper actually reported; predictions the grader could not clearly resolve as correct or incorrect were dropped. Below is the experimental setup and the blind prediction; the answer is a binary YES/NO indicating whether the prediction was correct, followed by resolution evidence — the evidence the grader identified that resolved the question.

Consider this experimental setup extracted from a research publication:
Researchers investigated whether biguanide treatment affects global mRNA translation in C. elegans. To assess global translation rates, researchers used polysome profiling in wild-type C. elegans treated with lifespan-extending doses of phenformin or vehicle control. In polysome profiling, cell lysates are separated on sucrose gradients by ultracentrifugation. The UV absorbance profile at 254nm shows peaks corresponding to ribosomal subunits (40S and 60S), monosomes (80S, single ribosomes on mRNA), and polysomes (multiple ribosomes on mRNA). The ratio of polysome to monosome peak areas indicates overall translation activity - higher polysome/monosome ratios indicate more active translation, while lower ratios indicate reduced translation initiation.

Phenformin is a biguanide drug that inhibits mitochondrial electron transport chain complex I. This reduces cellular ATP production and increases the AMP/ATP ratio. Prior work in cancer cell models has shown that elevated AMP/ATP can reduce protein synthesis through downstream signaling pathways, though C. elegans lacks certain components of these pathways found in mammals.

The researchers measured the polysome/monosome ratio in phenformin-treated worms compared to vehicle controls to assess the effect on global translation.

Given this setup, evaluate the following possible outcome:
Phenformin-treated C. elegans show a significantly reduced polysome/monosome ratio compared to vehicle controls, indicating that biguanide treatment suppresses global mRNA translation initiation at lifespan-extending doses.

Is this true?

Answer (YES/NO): YES